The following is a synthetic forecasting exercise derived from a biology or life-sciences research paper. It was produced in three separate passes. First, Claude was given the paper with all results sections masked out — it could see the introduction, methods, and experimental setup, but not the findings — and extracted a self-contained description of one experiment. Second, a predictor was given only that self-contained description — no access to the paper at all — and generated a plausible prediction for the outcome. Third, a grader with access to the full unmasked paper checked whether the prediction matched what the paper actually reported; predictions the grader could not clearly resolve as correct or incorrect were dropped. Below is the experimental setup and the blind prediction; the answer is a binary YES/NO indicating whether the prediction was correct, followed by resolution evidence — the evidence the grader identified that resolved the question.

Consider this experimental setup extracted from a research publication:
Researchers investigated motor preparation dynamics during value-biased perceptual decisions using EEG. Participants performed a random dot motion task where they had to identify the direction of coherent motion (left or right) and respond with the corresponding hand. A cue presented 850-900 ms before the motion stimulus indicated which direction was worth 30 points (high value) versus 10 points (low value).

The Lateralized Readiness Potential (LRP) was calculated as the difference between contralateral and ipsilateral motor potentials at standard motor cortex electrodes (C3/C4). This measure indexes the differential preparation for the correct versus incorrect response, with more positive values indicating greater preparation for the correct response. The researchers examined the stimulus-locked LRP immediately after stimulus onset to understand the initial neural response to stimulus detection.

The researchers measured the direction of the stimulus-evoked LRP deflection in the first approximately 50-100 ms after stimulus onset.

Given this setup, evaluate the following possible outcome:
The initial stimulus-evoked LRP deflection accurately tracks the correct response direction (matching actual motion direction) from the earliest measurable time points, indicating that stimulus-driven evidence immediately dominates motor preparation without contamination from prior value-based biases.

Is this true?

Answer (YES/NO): NO